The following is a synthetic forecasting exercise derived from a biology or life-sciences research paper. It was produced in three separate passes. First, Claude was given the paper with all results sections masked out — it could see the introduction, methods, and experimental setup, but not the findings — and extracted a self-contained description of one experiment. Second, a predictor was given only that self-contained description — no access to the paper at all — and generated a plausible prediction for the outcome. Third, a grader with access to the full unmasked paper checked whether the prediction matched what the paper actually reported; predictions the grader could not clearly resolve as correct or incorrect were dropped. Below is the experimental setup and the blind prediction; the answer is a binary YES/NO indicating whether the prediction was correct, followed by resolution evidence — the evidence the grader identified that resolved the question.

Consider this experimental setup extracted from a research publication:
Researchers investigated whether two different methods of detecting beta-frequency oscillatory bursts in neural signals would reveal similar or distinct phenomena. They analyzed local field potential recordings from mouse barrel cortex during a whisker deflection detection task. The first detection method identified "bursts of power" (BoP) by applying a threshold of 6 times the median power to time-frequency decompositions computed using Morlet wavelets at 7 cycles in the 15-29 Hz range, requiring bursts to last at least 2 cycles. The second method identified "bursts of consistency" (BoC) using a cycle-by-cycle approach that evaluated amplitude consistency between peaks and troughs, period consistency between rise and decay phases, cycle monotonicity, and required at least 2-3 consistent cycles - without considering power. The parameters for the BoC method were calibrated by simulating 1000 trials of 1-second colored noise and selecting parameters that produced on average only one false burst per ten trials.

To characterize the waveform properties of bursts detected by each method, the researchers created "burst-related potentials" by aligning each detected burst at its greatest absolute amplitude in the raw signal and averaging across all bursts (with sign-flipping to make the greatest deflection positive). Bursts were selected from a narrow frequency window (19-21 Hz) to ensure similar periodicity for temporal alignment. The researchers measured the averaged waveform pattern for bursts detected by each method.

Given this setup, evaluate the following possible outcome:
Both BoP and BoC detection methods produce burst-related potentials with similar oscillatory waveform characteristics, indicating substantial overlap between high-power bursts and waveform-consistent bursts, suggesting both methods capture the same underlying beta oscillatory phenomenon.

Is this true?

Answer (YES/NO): NO